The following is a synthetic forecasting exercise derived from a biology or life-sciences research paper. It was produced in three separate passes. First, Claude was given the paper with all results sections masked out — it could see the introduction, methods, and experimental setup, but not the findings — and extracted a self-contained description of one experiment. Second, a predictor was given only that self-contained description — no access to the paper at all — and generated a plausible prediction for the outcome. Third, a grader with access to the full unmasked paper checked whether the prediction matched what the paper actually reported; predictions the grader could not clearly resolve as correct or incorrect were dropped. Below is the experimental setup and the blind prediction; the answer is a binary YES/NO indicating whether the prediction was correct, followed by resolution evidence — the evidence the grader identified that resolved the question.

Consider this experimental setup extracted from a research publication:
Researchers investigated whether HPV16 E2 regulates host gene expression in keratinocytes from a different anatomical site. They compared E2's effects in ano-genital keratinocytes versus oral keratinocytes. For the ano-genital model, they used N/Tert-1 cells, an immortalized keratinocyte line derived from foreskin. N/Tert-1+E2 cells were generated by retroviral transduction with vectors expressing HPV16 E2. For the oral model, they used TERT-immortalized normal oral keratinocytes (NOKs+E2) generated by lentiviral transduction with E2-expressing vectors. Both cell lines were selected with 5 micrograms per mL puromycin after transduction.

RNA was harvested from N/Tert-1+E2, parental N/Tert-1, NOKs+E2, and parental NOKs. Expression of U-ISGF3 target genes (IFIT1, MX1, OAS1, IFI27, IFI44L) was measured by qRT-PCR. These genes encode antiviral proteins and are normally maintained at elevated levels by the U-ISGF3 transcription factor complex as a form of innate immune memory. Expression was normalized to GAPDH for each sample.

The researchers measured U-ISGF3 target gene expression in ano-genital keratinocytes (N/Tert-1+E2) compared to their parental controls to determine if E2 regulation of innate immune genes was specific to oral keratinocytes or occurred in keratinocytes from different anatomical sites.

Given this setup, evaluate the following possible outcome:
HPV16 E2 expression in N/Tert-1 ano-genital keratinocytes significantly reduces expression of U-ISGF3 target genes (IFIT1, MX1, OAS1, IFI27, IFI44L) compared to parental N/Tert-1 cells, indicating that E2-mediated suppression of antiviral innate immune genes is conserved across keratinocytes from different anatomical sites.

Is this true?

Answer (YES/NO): NO